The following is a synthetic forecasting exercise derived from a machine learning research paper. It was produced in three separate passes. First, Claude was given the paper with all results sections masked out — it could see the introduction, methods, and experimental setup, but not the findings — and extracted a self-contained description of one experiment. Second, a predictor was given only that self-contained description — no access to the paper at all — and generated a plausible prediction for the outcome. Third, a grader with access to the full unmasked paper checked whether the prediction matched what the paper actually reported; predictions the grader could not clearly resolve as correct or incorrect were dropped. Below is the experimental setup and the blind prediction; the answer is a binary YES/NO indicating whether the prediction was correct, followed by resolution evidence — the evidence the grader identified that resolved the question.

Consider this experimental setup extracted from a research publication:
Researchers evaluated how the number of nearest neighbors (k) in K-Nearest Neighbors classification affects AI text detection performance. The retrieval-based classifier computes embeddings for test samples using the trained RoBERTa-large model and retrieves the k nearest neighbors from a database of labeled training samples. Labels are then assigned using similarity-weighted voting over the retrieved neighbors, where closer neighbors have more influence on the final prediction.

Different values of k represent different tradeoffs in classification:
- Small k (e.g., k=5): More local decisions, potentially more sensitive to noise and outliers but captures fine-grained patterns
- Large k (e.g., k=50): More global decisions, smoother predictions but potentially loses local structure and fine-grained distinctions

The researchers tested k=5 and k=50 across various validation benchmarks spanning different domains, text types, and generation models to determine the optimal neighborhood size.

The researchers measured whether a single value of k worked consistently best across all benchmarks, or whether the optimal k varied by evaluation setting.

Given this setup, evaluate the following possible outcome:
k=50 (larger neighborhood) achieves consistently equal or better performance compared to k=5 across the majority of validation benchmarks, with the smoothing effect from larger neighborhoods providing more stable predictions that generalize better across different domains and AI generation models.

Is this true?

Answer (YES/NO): NO